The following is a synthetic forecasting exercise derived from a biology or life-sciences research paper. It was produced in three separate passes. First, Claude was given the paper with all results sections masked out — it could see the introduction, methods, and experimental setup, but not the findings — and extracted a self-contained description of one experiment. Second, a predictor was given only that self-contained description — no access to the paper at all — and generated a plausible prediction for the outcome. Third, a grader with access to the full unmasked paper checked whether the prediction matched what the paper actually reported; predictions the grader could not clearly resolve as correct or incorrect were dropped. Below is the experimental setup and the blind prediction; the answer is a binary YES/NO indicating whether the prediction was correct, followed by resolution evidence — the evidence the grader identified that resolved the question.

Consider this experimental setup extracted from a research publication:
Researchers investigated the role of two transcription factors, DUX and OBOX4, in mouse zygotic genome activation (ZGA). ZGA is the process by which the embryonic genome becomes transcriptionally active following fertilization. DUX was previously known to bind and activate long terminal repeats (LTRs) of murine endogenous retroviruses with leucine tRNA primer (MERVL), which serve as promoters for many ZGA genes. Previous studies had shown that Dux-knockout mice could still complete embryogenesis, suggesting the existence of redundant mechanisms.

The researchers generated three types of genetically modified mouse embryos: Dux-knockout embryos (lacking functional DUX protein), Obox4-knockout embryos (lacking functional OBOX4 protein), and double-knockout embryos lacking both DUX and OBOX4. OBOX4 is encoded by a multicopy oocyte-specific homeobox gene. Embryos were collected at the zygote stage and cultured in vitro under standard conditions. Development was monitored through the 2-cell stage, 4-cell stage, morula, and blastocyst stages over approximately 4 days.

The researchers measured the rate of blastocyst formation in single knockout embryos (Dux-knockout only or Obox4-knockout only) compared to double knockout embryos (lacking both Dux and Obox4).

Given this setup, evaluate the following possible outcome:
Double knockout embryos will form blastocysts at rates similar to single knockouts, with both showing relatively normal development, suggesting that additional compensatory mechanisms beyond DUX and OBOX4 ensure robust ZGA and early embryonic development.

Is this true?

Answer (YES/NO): NO